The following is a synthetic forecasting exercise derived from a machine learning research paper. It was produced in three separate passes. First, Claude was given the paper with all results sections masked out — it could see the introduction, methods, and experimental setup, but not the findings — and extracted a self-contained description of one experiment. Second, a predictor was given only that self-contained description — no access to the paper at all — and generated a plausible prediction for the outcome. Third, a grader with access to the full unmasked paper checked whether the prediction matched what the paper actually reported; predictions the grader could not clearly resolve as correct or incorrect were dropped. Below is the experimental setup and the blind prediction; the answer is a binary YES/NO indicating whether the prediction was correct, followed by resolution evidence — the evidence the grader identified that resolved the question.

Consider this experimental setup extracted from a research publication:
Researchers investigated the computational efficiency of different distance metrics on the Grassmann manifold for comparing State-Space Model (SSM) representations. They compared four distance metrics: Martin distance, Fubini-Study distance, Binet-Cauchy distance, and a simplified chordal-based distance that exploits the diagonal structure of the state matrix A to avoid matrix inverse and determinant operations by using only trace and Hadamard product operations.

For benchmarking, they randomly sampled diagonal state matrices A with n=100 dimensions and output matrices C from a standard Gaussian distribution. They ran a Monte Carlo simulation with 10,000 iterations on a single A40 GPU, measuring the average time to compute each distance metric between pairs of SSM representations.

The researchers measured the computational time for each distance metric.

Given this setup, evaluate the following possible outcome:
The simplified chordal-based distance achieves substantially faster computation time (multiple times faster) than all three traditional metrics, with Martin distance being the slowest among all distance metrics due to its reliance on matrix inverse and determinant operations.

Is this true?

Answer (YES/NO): YES